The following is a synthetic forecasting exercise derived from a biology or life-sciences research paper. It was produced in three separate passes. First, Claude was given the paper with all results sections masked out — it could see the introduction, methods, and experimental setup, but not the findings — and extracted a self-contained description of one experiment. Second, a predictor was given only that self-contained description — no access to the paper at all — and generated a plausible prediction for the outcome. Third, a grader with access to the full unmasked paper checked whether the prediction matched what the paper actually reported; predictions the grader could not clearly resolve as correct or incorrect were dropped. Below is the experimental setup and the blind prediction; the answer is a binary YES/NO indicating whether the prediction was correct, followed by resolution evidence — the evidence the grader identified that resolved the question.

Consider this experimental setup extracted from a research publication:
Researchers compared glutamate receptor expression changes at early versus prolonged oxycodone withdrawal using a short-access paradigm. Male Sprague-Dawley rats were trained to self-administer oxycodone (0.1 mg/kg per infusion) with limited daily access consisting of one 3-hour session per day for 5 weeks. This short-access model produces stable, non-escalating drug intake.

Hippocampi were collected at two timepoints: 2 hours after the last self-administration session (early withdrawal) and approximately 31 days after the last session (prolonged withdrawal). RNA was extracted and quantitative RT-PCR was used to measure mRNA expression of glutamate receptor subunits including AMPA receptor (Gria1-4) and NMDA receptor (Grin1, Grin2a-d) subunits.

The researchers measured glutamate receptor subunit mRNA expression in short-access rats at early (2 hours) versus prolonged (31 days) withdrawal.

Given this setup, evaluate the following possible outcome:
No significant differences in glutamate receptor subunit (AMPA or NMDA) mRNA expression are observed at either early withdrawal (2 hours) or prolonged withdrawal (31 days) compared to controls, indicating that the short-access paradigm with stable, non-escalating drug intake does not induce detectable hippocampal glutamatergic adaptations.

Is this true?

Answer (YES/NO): YES